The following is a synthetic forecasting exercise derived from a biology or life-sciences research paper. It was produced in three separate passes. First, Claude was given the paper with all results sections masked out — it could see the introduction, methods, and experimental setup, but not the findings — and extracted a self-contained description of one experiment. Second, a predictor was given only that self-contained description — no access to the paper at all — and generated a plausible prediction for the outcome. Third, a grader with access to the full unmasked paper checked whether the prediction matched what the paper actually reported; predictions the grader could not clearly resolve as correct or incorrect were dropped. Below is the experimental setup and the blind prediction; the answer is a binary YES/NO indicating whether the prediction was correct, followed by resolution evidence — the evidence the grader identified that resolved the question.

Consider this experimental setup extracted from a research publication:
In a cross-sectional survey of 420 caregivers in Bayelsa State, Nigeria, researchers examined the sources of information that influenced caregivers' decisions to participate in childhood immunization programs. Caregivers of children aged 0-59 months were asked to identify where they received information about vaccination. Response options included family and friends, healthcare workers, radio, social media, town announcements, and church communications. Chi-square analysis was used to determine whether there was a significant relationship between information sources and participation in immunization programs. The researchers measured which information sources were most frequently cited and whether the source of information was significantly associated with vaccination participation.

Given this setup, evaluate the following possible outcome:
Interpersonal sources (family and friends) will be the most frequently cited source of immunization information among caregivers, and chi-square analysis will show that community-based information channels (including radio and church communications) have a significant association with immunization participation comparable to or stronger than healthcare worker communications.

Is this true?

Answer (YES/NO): NO